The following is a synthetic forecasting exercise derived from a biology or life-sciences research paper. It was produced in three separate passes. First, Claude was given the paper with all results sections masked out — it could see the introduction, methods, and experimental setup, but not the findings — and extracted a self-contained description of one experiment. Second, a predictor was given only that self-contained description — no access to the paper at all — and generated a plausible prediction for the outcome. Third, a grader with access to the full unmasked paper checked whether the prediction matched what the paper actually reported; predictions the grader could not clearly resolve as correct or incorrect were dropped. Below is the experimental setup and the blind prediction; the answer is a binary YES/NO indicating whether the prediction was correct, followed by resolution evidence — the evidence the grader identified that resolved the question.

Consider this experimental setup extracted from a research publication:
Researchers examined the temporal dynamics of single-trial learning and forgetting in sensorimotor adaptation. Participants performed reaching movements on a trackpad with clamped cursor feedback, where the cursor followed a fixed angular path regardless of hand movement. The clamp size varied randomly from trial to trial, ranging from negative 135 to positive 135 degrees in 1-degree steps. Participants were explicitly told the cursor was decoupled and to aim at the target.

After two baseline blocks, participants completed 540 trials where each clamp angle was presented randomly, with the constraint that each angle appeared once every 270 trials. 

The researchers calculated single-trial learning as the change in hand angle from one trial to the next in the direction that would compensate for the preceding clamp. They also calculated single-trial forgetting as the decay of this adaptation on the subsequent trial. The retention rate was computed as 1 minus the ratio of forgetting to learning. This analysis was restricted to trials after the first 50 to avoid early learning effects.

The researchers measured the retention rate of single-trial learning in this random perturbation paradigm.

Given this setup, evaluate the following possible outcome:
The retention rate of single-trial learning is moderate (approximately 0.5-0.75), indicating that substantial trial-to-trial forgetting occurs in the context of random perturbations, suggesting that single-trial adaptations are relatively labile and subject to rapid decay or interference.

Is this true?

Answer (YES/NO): YES